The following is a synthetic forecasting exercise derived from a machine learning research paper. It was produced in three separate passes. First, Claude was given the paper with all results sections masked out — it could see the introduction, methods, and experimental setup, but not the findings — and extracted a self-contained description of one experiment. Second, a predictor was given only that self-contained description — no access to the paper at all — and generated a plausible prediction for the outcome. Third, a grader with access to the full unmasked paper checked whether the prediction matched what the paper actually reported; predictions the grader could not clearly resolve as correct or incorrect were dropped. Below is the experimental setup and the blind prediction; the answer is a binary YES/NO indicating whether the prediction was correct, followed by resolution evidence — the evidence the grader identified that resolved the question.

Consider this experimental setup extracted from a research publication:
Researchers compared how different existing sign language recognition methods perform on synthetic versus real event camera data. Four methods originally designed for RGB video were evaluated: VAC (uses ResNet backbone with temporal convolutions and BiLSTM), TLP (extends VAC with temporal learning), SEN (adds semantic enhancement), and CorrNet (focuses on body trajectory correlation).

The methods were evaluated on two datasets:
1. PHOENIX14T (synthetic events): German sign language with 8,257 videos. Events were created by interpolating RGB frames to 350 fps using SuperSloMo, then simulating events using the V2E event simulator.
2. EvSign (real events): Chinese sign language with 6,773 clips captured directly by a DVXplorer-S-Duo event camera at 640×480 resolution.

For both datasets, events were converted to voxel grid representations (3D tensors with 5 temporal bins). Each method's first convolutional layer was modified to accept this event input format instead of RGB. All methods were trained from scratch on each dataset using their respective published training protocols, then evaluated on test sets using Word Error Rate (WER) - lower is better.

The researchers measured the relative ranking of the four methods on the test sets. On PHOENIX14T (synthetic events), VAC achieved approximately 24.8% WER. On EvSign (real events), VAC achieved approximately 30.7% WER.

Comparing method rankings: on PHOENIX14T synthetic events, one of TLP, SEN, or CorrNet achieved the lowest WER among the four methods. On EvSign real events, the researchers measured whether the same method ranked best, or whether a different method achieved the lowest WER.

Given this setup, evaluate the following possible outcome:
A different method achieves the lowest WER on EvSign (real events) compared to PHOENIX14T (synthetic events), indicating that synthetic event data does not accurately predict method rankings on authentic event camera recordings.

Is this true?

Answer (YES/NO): YES